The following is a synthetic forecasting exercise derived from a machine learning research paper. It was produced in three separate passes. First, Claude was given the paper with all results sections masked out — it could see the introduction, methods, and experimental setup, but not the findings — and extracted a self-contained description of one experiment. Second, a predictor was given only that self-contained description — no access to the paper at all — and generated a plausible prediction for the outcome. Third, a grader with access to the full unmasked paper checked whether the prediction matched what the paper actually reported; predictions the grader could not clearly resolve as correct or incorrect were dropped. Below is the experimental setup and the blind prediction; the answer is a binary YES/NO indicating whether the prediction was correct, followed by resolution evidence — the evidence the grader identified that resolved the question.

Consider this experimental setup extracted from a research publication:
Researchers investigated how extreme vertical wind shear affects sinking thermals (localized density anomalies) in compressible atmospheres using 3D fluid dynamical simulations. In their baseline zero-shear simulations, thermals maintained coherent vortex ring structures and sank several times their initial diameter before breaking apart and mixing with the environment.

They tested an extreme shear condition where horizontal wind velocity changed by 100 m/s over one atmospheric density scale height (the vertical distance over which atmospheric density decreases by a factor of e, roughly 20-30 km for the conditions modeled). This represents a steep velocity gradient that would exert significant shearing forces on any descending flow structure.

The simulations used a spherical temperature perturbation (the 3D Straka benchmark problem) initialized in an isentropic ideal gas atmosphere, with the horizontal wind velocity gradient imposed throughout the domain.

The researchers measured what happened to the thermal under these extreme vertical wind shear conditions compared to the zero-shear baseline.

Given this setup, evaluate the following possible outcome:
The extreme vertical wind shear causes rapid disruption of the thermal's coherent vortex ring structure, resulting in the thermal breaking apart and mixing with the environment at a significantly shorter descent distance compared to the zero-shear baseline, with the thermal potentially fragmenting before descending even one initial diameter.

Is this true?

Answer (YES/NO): YES